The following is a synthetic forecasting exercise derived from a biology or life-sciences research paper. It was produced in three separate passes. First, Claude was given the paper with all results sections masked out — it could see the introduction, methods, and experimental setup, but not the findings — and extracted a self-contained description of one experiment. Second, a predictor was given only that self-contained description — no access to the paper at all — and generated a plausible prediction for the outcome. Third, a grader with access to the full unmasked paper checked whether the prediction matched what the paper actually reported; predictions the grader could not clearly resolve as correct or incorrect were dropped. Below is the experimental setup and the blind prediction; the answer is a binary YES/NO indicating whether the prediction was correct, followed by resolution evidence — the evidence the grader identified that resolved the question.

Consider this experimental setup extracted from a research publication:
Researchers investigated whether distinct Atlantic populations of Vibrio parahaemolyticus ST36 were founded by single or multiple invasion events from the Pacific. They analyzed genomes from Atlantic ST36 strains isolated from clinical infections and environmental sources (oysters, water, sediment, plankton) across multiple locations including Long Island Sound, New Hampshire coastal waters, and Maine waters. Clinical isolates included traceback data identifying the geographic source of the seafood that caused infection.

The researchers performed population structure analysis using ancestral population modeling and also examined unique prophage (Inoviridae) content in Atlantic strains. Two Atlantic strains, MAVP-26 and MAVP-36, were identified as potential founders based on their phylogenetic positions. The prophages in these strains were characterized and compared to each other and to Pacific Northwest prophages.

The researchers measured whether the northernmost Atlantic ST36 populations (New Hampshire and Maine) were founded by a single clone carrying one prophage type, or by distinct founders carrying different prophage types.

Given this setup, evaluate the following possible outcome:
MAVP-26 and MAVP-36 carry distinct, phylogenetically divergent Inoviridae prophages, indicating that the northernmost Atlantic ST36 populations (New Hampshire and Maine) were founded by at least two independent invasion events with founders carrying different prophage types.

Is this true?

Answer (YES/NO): NO